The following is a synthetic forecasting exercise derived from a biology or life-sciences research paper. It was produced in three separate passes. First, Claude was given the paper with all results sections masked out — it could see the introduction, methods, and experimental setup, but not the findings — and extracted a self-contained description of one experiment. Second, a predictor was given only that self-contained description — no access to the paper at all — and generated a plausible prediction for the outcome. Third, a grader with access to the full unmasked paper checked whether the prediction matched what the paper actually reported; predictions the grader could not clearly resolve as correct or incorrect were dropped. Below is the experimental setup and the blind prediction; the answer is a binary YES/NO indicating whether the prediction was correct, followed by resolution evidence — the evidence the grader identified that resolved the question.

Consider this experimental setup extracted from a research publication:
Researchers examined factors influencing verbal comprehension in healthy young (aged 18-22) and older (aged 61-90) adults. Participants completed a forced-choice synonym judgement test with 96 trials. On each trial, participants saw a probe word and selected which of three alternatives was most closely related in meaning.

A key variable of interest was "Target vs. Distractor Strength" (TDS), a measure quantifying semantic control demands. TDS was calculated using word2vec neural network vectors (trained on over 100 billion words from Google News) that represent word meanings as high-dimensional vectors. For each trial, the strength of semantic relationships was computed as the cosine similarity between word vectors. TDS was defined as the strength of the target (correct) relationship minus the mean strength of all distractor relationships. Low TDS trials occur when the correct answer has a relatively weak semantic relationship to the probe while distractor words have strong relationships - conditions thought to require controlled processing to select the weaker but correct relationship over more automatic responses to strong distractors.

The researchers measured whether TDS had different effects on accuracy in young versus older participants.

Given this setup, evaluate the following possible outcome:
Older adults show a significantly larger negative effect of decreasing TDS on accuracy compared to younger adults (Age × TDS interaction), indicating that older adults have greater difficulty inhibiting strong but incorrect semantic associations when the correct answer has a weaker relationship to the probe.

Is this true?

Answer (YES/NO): YES